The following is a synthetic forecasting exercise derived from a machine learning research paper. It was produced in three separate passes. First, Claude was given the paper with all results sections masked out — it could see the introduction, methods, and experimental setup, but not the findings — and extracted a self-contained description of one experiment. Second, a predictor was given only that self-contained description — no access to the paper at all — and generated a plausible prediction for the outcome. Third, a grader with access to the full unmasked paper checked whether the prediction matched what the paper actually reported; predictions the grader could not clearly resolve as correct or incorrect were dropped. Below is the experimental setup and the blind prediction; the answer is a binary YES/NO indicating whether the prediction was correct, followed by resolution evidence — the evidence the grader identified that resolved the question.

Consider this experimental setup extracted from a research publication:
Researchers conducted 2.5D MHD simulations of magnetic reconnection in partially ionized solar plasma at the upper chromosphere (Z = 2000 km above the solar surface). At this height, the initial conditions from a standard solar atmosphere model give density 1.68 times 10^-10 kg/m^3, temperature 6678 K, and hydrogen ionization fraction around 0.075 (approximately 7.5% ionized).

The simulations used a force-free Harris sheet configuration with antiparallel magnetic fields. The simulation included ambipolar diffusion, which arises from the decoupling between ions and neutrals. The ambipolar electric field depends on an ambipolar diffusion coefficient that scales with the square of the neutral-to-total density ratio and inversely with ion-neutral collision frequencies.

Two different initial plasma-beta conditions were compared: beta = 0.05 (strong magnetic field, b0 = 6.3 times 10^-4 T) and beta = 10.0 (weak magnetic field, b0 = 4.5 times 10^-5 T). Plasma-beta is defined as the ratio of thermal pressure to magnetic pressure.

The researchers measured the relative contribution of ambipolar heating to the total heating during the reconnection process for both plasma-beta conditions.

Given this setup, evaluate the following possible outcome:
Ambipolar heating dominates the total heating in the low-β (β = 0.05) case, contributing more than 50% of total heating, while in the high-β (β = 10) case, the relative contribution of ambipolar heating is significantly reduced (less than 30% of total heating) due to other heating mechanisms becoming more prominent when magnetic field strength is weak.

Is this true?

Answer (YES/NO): NO